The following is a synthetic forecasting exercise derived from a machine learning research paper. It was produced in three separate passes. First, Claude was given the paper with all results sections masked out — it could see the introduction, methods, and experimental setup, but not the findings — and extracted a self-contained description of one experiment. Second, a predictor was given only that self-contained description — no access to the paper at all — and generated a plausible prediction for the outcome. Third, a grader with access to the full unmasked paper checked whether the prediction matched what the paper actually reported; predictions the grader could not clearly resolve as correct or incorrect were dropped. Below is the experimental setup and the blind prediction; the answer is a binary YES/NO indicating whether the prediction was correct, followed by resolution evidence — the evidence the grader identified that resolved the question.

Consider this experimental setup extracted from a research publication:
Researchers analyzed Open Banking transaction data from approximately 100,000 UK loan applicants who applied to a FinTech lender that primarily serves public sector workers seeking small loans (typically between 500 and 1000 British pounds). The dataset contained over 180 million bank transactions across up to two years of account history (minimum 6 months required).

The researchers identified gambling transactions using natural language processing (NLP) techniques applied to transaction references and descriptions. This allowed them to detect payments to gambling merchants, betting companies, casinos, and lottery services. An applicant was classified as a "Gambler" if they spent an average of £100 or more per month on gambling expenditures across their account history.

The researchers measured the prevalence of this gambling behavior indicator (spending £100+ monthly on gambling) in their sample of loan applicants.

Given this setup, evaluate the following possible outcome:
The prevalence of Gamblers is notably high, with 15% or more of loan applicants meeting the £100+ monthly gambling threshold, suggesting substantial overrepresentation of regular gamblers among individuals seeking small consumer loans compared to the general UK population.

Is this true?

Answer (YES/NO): YES